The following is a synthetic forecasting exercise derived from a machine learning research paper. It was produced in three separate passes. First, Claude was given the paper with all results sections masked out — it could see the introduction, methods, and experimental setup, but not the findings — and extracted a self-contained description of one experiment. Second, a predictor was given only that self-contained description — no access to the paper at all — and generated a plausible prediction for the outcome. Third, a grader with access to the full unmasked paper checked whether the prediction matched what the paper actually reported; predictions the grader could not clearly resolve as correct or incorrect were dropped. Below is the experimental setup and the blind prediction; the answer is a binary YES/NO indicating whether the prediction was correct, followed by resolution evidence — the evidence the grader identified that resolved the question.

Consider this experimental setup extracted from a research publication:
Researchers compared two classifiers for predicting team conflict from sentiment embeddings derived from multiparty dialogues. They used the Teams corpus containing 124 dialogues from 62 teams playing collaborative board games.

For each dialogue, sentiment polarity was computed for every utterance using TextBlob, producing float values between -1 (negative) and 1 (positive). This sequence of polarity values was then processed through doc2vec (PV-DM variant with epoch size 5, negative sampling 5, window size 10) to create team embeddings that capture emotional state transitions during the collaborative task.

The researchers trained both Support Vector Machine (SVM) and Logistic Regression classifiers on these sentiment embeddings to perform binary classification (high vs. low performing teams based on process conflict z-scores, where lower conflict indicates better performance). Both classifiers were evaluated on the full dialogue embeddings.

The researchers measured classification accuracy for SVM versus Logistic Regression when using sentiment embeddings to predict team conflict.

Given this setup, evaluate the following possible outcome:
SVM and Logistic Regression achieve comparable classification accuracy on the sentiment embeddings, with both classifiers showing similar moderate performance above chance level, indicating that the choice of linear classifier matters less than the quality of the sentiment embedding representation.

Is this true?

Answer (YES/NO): NO